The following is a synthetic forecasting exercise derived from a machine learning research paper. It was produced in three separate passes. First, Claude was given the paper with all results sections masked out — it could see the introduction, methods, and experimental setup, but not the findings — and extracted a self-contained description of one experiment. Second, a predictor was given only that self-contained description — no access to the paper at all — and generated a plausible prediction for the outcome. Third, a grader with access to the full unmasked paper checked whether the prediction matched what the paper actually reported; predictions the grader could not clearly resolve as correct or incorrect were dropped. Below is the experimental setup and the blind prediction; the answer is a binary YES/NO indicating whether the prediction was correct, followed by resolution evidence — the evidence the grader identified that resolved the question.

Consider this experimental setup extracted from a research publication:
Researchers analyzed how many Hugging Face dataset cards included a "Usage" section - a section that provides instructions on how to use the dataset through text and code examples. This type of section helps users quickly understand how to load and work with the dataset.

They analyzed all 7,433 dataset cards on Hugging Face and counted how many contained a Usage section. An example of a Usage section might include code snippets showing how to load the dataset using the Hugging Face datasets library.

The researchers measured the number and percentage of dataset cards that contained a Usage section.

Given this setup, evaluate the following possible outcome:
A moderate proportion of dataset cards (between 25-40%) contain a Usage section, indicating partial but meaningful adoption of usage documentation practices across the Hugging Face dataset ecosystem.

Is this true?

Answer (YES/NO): YES